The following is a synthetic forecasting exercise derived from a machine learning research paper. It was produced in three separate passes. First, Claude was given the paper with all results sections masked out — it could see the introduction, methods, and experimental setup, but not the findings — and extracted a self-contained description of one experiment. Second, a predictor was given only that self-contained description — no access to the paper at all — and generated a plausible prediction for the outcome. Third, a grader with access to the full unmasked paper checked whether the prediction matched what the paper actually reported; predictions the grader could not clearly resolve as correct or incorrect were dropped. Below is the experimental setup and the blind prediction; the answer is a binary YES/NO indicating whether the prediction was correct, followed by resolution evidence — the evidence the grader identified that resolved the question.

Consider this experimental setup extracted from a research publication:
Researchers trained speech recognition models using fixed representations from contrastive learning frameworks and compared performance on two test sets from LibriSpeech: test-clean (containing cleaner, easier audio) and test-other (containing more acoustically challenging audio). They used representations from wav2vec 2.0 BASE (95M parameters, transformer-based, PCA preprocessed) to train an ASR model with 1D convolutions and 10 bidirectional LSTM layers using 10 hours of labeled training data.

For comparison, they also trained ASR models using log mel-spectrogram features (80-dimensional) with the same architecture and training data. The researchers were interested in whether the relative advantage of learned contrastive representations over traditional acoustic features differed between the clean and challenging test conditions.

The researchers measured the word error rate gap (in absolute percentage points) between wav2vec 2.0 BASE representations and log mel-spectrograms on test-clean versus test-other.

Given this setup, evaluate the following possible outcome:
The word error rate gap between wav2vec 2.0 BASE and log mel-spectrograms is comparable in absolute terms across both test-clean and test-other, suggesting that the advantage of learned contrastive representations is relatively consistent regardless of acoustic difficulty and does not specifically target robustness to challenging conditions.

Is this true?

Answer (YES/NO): NO